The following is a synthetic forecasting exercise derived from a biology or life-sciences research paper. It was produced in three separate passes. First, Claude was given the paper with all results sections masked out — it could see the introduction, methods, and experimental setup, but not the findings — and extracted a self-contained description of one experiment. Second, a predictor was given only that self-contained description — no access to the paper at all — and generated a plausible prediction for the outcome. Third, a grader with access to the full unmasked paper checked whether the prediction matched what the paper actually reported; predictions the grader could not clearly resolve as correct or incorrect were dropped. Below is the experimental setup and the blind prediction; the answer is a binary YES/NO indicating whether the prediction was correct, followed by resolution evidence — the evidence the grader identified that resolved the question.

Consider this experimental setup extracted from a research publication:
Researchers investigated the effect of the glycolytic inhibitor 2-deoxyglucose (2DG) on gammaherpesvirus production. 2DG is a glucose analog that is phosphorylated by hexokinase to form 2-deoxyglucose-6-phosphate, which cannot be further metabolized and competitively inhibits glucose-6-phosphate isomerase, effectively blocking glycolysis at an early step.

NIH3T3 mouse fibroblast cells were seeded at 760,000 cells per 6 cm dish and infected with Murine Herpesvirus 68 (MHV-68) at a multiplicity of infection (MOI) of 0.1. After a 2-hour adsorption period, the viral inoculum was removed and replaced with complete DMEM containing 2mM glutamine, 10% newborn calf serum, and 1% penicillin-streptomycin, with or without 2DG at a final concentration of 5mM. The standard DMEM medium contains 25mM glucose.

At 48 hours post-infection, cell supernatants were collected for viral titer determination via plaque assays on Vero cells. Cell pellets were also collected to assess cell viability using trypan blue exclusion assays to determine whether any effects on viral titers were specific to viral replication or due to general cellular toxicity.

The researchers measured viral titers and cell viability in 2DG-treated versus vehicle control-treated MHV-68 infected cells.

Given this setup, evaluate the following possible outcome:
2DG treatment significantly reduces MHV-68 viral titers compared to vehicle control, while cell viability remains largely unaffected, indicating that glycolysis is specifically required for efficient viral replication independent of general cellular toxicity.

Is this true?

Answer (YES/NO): YES